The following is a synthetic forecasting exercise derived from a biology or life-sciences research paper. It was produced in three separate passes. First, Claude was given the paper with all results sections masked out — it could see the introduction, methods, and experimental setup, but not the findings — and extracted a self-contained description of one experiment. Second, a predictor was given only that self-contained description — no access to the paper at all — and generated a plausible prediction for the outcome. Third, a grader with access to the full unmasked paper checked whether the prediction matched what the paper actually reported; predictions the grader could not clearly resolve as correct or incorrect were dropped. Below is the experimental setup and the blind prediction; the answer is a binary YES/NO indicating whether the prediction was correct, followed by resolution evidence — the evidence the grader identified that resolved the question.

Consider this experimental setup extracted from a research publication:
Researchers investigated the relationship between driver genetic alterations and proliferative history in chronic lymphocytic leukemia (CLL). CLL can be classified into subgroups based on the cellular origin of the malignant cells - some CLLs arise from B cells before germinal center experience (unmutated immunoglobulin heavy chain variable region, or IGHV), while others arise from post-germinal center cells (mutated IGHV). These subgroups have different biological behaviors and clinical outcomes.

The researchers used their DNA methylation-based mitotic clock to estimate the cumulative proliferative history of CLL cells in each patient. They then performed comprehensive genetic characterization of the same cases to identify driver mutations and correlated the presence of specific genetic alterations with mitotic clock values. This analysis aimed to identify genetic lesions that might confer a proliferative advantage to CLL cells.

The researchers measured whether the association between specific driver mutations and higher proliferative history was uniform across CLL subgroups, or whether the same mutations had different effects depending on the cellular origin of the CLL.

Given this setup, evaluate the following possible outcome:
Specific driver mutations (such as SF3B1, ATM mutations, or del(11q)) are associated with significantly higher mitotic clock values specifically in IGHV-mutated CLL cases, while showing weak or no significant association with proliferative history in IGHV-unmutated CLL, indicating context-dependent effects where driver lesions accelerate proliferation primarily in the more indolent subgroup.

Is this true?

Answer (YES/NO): NO